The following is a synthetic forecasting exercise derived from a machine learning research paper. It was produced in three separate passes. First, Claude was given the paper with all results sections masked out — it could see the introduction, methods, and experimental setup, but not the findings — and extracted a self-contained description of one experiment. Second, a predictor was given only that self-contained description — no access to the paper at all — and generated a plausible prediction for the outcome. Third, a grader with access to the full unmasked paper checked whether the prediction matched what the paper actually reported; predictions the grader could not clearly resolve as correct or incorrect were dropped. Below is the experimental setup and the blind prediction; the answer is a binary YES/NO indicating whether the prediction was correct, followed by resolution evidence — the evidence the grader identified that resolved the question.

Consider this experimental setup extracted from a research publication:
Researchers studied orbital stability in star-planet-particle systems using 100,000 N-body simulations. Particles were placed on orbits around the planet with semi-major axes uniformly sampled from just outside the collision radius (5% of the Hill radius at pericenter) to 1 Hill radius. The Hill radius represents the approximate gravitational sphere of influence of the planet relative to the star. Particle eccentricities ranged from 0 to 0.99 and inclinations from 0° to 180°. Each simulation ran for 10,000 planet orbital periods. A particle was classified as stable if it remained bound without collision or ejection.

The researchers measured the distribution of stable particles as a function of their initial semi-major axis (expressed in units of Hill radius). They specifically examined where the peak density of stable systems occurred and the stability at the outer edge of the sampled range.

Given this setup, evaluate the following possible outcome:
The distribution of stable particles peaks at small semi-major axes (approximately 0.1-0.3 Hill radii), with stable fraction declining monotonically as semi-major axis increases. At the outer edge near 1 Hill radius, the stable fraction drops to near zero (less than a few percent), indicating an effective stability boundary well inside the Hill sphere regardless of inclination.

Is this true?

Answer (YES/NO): NO